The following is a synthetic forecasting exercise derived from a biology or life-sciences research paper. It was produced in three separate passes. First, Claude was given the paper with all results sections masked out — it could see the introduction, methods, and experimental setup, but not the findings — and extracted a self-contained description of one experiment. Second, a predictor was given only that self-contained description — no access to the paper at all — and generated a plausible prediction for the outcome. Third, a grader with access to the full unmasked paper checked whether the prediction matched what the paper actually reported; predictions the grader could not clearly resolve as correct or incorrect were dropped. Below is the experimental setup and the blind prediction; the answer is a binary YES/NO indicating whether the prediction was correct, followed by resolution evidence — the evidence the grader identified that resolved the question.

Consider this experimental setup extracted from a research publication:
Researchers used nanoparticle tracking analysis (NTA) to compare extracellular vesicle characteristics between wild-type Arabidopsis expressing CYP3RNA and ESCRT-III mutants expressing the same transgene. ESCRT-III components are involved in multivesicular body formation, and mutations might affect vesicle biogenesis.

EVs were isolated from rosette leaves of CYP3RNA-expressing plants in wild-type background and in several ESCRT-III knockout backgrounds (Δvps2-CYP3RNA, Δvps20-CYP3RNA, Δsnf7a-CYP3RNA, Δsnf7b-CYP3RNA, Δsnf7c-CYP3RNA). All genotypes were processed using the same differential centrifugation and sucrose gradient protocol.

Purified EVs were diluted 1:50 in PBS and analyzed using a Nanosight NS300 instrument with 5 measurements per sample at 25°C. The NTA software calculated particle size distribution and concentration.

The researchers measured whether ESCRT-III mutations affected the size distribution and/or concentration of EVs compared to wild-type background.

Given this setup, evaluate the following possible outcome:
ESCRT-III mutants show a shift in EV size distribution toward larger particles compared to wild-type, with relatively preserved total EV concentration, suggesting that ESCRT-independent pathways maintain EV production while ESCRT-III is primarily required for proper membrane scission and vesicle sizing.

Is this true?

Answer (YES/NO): NO